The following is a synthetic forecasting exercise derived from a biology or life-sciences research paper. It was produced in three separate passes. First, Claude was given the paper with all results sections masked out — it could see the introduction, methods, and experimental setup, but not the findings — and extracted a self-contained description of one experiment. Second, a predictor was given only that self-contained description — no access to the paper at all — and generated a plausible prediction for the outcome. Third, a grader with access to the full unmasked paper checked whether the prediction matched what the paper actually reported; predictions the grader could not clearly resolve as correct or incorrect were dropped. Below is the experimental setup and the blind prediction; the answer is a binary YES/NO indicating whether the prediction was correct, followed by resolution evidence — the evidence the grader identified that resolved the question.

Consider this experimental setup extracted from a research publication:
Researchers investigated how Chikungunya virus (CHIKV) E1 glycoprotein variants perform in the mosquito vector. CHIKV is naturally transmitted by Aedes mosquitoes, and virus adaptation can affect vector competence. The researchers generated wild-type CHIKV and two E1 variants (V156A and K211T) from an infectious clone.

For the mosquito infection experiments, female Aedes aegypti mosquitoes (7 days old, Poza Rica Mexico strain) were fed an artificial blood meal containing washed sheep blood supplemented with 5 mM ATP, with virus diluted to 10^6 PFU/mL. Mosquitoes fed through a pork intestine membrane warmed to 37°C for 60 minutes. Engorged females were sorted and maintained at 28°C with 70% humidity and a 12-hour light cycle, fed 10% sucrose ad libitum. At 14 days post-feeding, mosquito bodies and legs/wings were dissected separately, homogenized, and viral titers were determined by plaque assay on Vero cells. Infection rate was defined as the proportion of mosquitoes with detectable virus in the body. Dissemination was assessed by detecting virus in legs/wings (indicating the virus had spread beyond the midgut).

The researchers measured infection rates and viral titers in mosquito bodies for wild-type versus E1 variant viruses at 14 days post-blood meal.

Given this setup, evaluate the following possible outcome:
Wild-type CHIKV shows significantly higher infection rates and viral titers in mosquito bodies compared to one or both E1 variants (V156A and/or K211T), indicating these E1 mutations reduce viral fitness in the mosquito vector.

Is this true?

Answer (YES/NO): NO